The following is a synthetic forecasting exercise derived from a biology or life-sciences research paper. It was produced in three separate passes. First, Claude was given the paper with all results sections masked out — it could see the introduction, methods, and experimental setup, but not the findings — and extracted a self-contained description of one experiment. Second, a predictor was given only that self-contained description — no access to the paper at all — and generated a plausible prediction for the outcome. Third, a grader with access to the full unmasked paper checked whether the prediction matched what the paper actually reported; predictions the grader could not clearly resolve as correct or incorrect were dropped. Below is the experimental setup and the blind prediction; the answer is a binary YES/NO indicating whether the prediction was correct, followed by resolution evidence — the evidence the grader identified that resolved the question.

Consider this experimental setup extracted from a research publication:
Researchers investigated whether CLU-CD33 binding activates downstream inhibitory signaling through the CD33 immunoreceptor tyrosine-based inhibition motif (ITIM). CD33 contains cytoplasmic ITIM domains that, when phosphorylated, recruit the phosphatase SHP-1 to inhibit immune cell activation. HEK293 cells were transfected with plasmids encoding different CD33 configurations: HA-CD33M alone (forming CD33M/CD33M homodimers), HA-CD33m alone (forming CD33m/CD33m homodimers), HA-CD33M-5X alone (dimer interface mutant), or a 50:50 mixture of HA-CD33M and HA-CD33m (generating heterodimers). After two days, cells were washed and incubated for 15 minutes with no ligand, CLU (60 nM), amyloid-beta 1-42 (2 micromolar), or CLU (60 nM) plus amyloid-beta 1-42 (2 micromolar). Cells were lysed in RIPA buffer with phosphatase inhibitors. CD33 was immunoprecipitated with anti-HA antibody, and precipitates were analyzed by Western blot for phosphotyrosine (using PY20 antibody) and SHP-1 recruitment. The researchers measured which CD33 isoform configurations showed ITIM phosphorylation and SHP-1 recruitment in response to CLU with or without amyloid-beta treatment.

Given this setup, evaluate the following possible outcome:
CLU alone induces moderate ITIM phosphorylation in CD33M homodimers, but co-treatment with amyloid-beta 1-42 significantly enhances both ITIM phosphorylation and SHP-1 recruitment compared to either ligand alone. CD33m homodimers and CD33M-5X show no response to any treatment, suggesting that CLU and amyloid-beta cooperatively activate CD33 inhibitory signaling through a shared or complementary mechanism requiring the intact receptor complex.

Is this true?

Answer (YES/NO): YES